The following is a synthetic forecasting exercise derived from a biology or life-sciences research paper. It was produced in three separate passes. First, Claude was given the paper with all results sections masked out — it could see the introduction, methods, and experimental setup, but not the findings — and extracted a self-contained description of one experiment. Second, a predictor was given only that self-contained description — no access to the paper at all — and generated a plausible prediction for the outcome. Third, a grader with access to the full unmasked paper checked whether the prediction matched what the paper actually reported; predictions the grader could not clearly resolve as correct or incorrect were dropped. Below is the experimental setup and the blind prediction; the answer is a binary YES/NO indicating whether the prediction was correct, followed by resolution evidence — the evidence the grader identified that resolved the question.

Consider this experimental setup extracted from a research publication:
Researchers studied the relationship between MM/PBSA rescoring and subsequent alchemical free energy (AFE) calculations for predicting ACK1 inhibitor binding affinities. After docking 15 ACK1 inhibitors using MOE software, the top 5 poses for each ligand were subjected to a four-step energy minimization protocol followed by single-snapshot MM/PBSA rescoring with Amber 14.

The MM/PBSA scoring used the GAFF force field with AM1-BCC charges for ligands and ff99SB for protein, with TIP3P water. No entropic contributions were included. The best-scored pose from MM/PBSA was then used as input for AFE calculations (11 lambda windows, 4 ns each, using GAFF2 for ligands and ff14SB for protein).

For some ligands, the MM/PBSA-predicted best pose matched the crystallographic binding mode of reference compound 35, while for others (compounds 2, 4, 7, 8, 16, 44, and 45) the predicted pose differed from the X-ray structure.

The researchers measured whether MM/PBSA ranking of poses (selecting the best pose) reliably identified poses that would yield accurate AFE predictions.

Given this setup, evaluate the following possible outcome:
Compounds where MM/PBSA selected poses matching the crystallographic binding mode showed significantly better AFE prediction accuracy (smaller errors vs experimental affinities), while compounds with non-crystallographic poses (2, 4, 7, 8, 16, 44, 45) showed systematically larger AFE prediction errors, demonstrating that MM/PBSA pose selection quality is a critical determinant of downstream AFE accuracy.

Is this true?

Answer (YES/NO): YES